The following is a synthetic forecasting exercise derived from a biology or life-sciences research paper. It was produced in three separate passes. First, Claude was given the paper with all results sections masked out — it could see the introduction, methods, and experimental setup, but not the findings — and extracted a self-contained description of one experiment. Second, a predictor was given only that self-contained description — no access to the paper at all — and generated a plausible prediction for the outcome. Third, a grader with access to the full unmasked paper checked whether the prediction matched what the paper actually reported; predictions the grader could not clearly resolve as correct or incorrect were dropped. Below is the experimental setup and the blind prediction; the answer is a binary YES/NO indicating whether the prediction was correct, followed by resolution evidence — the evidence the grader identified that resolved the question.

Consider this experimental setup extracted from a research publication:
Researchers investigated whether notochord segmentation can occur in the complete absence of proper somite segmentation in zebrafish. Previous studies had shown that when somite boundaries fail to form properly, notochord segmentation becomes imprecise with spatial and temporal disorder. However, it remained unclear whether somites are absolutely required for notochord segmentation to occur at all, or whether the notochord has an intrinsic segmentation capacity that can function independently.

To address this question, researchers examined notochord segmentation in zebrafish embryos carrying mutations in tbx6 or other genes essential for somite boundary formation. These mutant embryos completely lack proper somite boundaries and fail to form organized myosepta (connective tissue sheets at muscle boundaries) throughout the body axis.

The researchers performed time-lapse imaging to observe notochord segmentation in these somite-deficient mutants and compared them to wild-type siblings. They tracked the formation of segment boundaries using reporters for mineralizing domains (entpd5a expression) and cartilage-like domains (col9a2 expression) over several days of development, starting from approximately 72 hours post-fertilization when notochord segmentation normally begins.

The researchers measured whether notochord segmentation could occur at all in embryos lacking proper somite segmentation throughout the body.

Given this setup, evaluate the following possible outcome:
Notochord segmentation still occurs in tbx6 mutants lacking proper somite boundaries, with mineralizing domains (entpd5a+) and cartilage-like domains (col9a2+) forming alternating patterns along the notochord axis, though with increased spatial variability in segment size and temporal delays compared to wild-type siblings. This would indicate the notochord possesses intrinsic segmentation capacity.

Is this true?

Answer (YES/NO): YES